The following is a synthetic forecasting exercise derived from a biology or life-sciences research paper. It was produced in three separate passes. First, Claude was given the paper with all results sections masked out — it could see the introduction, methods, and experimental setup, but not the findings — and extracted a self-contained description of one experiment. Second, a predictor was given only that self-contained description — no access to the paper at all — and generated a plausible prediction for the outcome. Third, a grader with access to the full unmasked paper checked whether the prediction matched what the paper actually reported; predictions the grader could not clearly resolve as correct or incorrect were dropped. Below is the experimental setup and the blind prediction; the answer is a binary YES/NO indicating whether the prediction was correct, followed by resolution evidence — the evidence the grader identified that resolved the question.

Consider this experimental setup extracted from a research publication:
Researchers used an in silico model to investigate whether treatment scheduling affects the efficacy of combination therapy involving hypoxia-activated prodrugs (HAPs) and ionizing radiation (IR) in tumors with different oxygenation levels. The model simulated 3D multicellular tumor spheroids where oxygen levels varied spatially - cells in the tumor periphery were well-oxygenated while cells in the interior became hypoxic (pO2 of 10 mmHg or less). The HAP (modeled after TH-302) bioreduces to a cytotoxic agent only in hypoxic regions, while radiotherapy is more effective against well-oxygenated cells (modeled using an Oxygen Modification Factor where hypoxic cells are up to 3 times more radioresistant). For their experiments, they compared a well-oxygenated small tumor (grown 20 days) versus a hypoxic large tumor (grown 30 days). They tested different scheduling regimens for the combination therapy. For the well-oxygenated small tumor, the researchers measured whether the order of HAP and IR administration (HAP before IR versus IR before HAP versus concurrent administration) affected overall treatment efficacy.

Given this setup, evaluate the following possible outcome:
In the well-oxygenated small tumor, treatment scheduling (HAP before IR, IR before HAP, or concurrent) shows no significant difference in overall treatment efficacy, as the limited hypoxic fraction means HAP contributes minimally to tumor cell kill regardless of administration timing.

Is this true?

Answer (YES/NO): YES